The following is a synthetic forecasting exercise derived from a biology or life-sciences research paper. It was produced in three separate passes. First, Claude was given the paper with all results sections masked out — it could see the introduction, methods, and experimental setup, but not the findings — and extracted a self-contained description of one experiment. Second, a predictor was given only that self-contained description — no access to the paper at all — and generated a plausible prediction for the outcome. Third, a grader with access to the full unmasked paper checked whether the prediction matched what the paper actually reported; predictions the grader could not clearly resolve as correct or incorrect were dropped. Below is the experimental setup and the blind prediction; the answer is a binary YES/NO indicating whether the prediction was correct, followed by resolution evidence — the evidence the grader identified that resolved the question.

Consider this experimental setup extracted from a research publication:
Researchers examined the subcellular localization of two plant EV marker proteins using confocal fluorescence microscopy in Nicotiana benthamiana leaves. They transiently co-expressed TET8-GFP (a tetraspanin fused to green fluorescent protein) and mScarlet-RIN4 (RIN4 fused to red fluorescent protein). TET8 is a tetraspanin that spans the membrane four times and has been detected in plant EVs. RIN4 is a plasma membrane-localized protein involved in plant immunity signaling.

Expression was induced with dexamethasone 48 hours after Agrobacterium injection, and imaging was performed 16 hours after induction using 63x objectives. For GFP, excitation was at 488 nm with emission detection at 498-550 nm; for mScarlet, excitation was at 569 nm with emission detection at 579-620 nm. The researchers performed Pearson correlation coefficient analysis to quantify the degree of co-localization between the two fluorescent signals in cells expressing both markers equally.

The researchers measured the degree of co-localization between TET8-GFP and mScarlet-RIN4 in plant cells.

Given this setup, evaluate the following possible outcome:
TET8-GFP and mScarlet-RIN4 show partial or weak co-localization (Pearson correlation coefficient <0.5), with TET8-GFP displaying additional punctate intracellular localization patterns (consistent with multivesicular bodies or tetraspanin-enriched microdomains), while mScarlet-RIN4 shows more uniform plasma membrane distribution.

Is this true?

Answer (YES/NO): NO